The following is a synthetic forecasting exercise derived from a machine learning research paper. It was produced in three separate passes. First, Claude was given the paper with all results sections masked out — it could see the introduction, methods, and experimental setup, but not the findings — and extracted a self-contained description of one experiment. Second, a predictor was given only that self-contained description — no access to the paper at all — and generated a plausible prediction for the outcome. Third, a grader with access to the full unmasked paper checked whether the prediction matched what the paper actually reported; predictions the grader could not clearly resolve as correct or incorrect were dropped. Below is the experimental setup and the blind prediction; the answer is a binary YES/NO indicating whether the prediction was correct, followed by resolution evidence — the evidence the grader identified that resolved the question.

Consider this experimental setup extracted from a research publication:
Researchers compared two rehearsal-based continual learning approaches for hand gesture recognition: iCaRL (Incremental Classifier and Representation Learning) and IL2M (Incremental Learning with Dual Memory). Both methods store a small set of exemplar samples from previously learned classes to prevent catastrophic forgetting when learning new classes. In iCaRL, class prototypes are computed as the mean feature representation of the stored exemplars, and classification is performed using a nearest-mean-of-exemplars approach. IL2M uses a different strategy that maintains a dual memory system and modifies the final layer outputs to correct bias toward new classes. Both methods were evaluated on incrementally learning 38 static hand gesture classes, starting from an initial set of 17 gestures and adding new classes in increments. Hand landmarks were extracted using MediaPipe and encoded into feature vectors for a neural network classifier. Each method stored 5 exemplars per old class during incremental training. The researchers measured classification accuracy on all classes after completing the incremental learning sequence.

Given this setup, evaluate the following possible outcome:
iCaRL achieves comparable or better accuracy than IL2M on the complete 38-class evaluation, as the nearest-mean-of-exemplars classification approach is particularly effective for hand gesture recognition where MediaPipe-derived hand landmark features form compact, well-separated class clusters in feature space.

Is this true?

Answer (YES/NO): YES